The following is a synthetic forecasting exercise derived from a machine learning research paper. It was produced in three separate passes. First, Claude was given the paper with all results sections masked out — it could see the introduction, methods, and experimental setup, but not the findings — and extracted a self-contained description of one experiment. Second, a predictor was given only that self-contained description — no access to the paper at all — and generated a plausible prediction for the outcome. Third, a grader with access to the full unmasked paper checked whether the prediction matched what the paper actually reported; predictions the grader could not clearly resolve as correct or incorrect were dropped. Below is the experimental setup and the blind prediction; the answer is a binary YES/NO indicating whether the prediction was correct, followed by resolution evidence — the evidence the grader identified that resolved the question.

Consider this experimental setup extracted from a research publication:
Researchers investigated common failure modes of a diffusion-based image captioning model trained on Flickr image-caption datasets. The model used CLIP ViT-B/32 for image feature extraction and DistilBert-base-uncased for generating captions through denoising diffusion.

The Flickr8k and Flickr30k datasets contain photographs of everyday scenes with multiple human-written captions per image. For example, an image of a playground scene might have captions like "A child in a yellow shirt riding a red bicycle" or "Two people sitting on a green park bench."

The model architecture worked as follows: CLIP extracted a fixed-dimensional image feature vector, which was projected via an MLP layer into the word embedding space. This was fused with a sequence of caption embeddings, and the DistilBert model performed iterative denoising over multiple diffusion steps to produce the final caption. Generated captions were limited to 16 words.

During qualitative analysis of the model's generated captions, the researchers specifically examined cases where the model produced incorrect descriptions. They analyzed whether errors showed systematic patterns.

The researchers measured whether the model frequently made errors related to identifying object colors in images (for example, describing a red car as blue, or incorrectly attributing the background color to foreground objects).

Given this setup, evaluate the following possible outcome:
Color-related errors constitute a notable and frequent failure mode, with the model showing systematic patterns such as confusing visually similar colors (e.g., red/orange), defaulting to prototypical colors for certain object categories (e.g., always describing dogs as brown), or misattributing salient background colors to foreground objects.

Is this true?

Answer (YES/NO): NO